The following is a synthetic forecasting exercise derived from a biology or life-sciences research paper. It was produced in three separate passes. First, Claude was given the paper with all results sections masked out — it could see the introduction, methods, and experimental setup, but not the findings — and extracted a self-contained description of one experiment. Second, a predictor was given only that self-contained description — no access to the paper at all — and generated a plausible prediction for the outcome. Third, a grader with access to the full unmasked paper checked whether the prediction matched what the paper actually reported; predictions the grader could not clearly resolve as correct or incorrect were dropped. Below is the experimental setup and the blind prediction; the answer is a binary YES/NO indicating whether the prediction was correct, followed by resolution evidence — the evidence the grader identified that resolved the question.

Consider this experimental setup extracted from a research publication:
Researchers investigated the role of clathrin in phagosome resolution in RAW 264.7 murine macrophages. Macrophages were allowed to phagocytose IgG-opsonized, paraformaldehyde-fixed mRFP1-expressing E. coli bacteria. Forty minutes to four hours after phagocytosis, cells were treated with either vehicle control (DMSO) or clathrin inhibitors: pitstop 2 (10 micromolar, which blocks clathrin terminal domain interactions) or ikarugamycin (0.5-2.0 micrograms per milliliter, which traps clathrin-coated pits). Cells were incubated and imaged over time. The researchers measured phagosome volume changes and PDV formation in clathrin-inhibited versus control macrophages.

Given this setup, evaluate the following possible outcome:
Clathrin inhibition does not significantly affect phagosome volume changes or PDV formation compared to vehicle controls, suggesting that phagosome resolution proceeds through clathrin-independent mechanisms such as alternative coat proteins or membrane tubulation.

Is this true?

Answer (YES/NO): NO